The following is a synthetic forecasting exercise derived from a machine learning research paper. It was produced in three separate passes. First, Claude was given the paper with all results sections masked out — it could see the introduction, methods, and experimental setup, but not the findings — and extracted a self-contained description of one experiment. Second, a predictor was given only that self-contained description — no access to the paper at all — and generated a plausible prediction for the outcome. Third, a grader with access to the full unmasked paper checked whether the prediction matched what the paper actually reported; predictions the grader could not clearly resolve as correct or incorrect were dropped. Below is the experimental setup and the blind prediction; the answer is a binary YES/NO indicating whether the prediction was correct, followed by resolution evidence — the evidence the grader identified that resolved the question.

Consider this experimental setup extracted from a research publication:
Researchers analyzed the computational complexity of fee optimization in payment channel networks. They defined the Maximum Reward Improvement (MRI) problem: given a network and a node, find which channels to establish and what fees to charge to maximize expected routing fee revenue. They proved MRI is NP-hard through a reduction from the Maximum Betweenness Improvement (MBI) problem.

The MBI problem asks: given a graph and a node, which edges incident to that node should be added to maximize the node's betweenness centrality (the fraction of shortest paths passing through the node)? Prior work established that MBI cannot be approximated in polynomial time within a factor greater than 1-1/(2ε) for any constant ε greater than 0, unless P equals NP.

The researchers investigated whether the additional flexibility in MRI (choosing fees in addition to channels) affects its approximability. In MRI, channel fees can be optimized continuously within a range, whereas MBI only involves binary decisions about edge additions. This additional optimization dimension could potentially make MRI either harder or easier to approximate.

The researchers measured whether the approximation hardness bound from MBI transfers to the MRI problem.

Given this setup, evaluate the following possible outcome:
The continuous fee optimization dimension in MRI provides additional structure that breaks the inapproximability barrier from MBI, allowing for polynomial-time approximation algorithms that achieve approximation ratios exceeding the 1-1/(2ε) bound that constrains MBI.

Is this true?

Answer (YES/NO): NO